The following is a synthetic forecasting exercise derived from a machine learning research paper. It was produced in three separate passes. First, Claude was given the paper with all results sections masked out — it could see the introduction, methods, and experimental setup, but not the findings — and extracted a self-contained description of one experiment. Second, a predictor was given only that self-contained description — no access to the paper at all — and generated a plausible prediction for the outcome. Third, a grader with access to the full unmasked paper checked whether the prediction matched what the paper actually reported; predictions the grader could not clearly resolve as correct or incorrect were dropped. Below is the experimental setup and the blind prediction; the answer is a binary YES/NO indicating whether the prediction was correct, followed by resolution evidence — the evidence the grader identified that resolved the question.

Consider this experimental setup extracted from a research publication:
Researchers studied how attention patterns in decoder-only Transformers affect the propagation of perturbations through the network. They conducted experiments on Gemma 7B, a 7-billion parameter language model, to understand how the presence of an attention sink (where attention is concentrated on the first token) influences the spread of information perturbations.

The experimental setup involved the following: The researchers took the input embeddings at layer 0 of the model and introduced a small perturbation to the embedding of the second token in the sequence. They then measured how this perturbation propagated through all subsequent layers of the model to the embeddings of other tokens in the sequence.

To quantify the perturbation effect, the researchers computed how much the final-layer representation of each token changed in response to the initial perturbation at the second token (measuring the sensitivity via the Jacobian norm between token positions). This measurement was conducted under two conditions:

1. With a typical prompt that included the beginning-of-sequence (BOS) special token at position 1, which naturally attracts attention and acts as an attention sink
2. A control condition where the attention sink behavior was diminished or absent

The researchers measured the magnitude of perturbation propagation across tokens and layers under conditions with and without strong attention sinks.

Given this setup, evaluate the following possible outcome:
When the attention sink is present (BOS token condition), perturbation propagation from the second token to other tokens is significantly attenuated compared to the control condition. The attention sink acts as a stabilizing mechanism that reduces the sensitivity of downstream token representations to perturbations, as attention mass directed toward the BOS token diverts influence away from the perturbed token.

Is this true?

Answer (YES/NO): YES